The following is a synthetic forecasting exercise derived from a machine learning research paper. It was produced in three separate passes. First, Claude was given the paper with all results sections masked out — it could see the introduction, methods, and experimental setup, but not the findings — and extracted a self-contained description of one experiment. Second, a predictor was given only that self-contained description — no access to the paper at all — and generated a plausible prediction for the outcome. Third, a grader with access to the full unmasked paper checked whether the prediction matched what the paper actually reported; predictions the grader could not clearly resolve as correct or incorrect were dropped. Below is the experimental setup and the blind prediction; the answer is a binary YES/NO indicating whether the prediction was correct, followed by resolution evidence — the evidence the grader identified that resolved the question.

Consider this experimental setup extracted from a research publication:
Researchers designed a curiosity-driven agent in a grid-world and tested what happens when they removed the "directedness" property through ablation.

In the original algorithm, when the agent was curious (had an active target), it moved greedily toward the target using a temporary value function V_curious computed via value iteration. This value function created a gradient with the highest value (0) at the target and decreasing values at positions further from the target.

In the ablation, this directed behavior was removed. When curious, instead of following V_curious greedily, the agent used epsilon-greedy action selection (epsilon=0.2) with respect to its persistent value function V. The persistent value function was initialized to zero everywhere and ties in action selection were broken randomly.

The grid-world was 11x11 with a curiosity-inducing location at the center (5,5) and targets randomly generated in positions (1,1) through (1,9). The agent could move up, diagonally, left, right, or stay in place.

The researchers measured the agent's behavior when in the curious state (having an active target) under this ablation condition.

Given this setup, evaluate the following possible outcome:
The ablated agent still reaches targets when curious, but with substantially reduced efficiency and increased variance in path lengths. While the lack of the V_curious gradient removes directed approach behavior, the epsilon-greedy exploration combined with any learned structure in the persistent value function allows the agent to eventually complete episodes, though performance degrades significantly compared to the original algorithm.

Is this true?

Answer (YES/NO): NO